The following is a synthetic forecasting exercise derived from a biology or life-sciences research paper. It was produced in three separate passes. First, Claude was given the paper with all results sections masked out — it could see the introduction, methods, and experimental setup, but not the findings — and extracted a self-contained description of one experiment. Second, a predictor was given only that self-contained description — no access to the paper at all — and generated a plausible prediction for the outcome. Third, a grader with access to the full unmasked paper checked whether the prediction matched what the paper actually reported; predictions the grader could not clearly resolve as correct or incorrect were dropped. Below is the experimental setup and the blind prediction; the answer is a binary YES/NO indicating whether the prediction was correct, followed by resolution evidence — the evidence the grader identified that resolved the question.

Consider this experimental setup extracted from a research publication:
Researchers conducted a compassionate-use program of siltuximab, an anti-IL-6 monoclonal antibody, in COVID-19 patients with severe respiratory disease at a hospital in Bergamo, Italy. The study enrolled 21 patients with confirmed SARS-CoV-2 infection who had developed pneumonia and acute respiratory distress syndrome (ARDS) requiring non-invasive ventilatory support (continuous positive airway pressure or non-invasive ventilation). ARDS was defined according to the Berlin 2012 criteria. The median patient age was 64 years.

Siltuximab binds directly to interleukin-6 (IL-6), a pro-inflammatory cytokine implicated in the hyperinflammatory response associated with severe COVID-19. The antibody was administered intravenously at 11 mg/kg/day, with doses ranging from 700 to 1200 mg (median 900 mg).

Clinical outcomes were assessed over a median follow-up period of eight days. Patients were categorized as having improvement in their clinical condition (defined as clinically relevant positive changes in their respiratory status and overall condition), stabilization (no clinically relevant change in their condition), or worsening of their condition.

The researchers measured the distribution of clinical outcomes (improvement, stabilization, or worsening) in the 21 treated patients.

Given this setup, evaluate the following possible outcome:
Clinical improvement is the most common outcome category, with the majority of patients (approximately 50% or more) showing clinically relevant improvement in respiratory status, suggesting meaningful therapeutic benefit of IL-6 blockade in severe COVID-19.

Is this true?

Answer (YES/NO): NO